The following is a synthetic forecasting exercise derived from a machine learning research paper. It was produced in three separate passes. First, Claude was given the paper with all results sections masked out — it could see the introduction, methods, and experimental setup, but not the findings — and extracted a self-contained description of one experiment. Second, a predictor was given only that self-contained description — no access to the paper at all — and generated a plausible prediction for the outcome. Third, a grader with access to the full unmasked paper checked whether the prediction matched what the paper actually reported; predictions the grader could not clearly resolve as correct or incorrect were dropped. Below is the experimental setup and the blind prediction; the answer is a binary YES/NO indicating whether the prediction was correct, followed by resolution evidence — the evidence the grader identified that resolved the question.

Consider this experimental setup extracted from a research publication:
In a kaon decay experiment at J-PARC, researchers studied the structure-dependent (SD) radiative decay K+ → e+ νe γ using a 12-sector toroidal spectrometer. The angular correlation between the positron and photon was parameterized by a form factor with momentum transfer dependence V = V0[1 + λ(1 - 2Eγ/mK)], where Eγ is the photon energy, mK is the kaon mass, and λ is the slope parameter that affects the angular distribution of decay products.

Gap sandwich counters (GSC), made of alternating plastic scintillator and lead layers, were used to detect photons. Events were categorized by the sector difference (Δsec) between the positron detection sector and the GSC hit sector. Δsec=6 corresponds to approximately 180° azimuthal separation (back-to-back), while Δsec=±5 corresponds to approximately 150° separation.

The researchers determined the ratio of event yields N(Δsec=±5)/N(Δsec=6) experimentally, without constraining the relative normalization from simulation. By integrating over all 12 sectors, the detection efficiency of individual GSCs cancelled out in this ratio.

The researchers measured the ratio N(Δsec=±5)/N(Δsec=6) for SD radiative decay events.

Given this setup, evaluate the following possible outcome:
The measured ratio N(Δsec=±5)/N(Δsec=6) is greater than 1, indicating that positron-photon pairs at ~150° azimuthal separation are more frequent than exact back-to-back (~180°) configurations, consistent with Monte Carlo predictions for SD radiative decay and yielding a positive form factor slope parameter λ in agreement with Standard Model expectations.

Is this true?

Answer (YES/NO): NO